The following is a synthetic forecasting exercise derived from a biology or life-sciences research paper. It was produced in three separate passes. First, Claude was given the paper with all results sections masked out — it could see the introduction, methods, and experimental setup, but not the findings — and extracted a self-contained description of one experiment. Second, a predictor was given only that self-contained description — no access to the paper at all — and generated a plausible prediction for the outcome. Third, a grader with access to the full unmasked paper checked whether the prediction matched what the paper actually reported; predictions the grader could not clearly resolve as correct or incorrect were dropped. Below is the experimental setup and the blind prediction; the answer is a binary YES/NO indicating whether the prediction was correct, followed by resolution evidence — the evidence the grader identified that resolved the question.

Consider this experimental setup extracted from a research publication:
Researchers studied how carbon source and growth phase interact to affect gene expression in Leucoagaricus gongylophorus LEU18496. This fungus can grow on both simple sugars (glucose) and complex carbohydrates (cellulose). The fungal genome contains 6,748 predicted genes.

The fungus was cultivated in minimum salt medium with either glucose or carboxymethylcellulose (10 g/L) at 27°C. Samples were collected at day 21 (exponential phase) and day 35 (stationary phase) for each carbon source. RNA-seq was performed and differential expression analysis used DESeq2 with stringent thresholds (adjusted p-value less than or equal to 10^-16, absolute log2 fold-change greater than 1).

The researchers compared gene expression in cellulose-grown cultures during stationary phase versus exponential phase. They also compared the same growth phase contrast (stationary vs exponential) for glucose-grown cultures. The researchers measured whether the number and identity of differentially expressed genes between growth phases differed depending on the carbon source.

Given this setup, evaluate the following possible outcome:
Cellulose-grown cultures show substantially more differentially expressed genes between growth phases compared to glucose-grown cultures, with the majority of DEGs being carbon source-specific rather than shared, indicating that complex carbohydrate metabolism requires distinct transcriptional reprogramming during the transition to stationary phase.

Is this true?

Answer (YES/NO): NO